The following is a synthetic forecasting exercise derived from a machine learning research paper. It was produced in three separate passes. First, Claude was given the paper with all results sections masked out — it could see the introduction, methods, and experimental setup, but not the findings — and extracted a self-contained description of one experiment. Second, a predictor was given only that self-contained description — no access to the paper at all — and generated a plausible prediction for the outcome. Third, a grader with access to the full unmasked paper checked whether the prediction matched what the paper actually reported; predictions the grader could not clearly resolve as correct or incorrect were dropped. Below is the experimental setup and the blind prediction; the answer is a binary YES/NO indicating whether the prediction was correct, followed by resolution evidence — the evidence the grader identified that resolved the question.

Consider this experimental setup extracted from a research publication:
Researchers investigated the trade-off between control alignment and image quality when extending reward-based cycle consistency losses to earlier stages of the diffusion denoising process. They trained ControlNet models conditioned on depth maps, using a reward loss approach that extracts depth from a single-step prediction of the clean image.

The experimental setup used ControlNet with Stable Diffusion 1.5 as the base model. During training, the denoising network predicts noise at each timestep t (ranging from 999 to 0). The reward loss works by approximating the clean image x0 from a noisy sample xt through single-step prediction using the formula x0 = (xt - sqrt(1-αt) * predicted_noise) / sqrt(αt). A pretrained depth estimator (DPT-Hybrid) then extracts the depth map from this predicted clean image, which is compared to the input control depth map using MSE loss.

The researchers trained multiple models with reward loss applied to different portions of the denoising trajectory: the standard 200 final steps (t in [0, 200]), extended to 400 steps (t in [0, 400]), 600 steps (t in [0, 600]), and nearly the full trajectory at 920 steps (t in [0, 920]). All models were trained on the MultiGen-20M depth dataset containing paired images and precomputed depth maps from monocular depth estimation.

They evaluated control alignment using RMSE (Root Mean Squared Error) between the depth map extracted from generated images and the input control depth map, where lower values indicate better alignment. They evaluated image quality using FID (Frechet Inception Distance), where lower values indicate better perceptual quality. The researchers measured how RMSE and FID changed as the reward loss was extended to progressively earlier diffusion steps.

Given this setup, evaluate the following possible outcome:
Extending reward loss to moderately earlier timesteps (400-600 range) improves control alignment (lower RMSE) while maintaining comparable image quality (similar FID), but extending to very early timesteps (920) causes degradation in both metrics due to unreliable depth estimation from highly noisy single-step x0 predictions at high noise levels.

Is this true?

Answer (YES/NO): NO